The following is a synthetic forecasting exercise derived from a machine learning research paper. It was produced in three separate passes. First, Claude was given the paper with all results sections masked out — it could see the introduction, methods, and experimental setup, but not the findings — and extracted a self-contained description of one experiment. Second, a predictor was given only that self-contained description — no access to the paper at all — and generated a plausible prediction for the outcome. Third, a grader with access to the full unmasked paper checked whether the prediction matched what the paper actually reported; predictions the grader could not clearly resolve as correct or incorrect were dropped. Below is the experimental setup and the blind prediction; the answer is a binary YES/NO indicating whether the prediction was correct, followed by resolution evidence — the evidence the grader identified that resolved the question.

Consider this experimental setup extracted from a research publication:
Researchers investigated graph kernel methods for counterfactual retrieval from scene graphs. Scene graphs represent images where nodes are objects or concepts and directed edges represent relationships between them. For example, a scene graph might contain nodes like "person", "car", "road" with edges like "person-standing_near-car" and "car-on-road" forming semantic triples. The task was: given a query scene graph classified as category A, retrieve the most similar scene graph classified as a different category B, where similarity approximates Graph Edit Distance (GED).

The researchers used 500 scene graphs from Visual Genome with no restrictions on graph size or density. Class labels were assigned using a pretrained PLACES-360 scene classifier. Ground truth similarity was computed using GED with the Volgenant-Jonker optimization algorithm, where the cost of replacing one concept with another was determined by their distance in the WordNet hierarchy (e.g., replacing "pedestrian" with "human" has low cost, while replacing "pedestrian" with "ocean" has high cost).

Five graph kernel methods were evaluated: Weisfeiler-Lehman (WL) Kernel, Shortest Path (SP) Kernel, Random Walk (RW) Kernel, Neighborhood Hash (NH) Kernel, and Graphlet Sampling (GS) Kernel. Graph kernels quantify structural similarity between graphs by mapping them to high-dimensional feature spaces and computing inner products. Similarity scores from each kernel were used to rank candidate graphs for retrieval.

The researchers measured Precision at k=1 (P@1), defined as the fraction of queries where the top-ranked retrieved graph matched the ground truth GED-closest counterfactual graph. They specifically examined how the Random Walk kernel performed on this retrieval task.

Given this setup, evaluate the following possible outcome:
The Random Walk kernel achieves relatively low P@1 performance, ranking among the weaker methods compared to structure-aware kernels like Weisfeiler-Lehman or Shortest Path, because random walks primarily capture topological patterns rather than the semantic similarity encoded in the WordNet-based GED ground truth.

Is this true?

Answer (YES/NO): NO